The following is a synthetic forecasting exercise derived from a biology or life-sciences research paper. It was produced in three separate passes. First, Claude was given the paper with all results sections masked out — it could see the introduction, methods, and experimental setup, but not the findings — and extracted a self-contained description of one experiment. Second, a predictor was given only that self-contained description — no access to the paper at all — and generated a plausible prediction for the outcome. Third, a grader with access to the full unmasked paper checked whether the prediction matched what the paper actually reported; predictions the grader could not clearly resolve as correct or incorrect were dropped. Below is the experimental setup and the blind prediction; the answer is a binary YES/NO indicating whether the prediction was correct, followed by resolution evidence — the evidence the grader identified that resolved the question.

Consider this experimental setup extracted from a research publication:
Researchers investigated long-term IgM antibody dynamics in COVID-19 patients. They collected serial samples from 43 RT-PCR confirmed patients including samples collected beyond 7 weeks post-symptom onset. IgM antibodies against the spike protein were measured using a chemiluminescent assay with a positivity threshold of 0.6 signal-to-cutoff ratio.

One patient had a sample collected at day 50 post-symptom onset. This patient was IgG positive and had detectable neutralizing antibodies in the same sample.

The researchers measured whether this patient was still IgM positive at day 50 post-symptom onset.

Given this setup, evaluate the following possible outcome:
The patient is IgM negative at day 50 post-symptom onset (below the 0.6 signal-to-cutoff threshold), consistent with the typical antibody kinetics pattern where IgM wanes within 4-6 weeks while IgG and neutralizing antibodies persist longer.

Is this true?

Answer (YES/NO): YES